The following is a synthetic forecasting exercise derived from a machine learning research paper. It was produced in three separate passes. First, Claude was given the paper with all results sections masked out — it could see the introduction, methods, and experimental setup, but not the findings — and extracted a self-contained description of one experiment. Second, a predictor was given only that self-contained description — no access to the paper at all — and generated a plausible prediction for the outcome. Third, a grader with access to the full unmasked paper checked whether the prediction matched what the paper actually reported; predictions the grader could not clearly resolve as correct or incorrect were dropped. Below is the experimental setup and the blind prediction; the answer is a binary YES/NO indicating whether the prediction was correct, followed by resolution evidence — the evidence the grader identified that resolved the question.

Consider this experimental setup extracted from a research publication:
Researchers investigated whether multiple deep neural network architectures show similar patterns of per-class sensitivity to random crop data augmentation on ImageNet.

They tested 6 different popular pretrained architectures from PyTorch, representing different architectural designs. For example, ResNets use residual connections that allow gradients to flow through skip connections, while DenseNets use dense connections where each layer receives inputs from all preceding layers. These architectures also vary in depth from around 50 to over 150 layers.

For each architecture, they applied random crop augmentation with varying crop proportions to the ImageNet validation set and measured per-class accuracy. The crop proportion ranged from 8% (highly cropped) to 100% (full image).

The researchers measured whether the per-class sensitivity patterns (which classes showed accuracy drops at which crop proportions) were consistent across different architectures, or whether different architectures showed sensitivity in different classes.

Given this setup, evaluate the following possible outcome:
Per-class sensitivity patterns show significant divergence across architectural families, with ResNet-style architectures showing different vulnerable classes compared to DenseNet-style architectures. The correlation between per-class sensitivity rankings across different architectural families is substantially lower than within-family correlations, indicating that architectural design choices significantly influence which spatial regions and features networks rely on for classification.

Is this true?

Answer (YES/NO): NO